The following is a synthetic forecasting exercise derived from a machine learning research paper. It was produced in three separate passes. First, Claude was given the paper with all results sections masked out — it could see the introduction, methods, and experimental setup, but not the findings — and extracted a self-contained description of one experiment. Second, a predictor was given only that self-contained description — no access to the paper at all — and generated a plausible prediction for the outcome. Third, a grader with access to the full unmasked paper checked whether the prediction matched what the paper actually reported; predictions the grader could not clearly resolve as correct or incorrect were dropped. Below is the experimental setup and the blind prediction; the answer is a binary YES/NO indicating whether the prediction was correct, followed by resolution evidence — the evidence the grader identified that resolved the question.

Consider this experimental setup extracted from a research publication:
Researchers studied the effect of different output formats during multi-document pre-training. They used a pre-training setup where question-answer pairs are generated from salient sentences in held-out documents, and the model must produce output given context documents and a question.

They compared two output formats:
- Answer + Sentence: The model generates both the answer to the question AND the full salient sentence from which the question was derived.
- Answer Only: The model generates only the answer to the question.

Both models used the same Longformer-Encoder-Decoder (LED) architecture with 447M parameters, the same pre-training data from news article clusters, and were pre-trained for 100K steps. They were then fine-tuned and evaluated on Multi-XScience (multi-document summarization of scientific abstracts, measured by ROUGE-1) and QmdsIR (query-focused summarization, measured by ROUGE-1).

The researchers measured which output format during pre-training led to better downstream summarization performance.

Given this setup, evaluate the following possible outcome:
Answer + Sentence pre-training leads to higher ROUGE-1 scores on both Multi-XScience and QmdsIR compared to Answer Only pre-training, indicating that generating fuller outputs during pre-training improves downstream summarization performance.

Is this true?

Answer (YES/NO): YES